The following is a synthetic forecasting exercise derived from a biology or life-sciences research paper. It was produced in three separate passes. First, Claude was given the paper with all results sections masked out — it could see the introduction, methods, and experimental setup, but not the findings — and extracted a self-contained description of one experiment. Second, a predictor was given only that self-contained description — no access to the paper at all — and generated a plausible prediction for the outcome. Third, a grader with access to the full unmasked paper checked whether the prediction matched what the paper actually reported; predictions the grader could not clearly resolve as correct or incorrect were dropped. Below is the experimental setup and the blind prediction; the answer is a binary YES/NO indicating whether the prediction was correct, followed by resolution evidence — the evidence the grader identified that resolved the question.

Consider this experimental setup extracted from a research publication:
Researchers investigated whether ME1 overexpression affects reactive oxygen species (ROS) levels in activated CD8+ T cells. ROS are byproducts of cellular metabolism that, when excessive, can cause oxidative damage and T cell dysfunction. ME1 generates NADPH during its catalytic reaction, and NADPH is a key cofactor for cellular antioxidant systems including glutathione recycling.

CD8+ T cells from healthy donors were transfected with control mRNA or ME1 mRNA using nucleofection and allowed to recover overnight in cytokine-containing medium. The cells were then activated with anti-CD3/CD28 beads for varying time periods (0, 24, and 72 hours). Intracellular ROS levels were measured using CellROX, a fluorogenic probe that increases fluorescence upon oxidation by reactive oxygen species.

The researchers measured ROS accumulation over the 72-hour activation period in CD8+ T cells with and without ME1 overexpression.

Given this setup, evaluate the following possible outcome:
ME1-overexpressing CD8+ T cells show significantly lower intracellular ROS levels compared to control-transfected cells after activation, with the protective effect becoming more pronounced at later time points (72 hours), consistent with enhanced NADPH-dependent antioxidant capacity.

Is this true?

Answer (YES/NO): NO